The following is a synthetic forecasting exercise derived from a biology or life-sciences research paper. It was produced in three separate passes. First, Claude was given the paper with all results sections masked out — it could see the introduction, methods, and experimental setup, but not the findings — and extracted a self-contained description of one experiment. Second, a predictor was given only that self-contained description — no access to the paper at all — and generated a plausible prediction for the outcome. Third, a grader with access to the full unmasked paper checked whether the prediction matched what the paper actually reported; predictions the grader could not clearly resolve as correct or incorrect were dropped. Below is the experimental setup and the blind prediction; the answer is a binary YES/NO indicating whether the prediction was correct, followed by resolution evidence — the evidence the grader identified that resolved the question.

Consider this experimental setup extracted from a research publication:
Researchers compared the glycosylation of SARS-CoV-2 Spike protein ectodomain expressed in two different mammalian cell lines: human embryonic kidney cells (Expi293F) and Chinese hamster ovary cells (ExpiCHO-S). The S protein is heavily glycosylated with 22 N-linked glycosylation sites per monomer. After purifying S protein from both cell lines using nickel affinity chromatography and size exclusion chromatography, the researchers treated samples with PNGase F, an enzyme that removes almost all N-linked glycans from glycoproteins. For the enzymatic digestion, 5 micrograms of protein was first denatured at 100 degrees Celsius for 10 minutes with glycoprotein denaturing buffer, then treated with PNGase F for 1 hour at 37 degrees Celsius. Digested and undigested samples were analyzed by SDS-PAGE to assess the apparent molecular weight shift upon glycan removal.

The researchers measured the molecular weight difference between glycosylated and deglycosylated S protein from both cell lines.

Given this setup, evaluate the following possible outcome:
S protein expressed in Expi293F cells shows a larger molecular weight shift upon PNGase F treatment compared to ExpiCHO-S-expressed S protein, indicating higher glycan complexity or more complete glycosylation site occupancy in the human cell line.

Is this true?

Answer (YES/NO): YES